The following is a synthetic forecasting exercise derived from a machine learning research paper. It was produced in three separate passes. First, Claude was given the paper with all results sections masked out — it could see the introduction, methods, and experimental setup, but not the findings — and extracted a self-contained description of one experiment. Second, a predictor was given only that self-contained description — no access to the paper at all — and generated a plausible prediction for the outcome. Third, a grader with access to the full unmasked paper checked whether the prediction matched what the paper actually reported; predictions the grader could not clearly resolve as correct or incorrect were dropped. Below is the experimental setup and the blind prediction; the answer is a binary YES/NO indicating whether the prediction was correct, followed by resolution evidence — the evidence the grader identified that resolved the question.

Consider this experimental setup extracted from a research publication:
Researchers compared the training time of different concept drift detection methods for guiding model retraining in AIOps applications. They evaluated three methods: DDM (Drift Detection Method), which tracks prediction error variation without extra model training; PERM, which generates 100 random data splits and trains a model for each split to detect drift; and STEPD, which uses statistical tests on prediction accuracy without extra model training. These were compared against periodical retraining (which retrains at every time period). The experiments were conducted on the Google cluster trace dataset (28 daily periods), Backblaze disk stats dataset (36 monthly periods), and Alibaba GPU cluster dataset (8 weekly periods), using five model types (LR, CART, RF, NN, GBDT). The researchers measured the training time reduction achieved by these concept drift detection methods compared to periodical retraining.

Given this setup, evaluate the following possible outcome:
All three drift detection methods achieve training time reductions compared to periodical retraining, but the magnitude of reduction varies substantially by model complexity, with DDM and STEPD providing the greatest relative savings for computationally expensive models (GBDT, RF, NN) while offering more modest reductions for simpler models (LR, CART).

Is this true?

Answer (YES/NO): NO